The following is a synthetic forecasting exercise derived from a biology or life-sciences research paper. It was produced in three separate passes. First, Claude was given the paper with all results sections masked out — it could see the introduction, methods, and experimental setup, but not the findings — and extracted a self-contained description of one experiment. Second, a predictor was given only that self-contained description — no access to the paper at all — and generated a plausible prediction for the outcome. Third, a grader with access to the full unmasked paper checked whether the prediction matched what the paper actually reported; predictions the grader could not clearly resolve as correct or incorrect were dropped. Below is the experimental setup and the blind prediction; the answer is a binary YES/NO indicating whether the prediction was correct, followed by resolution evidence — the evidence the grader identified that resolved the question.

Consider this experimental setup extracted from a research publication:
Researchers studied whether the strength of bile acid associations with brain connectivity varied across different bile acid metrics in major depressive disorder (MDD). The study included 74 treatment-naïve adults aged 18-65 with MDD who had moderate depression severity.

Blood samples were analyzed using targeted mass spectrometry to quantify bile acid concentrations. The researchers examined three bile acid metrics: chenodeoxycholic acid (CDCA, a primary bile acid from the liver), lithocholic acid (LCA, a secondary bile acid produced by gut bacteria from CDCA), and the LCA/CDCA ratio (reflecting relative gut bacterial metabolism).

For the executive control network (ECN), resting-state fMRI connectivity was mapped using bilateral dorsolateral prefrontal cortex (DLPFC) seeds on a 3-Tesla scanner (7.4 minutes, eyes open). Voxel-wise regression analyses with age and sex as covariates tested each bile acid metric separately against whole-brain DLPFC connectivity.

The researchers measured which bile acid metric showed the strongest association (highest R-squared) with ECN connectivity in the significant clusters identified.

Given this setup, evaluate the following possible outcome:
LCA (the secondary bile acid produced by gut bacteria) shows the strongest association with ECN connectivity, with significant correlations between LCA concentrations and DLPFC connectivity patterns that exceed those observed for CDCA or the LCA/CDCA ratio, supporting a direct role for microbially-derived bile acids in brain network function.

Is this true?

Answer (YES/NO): NO